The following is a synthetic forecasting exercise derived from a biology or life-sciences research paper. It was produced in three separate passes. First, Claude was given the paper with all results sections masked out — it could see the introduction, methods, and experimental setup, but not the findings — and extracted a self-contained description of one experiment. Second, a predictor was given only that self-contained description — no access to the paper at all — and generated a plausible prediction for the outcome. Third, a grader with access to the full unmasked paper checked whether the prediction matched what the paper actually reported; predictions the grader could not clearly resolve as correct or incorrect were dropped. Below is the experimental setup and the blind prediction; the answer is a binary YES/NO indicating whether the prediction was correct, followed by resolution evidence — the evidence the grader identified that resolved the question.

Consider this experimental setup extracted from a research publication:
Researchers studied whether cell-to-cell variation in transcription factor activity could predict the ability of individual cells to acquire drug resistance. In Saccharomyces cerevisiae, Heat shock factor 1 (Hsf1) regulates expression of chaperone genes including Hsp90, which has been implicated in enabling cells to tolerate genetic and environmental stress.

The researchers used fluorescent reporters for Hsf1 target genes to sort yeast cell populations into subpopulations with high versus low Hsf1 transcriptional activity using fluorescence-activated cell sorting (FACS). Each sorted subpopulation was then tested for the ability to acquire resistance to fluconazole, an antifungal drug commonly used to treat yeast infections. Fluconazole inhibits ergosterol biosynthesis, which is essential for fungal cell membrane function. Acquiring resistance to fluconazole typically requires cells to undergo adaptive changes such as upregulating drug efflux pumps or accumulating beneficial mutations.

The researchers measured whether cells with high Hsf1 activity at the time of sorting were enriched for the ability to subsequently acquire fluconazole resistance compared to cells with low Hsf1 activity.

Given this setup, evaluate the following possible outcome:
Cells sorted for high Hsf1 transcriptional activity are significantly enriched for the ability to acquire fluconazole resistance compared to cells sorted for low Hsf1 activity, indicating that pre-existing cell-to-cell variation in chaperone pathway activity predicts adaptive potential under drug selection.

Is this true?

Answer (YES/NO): YES